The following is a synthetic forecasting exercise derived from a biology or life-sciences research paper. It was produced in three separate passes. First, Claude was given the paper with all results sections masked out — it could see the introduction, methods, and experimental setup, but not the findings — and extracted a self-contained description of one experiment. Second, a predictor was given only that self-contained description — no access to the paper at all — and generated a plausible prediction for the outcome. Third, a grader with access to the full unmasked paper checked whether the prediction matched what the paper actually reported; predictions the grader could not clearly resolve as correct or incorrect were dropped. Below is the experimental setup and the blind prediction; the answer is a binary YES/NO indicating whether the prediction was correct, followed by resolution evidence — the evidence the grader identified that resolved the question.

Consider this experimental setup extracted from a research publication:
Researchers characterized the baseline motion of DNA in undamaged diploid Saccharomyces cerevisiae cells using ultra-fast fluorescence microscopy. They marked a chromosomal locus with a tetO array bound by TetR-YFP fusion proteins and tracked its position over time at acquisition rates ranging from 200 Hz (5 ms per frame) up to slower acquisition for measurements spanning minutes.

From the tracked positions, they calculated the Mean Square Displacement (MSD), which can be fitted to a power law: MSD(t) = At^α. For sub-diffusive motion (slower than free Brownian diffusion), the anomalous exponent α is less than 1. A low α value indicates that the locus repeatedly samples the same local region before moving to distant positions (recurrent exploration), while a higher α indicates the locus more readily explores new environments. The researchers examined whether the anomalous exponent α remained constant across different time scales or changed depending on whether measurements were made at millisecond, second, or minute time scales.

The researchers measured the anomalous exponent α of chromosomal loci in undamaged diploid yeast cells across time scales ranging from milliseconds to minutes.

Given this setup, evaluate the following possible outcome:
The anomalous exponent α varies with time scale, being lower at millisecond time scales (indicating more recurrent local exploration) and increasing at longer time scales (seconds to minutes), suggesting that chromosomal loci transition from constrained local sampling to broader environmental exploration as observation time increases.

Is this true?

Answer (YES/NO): NO